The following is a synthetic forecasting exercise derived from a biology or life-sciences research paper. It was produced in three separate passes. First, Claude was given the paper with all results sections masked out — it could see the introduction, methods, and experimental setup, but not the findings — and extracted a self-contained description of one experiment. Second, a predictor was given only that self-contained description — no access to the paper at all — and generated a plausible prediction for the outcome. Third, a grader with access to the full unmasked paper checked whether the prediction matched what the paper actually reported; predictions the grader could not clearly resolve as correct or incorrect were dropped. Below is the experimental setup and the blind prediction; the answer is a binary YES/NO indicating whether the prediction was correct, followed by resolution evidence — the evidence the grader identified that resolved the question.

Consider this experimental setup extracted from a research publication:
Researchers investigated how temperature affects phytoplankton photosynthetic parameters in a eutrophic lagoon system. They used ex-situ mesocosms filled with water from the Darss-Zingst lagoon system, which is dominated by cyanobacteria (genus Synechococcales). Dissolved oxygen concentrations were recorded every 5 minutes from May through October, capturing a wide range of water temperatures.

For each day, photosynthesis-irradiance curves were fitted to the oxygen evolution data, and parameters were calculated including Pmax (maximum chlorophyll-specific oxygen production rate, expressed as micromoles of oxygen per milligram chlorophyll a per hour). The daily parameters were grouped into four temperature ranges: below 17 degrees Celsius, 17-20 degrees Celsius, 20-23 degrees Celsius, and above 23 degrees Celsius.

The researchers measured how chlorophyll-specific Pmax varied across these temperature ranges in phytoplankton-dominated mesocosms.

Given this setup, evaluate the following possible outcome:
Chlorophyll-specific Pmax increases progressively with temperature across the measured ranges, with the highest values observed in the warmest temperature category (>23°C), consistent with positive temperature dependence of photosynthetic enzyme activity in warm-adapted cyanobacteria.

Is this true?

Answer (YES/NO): YES